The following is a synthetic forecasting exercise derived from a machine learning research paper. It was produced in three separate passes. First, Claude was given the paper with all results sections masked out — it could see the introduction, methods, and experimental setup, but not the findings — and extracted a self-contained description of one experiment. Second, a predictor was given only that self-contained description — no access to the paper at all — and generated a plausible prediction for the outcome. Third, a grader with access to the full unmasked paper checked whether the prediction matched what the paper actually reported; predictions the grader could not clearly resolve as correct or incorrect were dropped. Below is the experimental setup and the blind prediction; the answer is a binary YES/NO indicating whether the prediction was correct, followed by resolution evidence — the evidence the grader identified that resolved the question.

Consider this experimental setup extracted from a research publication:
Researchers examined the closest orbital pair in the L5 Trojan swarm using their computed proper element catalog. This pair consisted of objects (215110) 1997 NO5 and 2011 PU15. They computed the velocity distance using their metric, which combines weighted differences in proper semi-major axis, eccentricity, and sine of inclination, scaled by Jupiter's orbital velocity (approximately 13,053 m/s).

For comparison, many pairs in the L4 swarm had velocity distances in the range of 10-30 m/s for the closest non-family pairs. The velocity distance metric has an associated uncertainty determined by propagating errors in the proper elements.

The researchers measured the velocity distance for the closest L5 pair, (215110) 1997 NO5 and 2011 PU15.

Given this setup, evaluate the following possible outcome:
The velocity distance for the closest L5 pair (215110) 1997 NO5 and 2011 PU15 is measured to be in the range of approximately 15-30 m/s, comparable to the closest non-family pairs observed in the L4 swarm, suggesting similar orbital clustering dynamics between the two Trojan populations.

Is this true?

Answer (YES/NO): NO